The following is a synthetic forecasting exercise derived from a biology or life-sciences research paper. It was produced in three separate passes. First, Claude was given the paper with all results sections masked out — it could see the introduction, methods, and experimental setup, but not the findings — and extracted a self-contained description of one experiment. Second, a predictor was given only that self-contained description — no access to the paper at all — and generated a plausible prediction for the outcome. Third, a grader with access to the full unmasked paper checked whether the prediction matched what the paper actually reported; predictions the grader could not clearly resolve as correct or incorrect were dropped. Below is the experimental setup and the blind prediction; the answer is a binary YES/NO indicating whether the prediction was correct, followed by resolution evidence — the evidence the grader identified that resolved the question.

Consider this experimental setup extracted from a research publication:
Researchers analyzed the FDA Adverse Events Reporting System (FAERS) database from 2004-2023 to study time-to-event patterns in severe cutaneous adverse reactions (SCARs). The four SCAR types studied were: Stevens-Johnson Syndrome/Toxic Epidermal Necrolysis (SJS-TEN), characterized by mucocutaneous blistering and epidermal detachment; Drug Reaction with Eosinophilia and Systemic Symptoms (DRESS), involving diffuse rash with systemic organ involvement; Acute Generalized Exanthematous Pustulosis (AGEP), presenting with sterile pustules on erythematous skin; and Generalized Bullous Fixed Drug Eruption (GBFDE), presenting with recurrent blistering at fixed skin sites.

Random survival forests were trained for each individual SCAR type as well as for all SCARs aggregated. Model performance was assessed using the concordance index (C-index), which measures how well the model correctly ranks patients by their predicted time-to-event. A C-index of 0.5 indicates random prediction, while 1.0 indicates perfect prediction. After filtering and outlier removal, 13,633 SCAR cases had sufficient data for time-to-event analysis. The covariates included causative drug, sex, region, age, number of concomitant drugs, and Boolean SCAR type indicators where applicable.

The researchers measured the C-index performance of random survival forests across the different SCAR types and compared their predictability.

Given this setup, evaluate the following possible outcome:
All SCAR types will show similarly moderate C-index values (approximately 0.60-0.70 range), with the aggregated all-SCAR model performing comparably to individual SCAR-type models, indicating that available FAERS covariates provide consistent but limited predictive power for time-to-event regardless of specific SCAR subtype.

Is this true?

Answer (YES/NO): NO